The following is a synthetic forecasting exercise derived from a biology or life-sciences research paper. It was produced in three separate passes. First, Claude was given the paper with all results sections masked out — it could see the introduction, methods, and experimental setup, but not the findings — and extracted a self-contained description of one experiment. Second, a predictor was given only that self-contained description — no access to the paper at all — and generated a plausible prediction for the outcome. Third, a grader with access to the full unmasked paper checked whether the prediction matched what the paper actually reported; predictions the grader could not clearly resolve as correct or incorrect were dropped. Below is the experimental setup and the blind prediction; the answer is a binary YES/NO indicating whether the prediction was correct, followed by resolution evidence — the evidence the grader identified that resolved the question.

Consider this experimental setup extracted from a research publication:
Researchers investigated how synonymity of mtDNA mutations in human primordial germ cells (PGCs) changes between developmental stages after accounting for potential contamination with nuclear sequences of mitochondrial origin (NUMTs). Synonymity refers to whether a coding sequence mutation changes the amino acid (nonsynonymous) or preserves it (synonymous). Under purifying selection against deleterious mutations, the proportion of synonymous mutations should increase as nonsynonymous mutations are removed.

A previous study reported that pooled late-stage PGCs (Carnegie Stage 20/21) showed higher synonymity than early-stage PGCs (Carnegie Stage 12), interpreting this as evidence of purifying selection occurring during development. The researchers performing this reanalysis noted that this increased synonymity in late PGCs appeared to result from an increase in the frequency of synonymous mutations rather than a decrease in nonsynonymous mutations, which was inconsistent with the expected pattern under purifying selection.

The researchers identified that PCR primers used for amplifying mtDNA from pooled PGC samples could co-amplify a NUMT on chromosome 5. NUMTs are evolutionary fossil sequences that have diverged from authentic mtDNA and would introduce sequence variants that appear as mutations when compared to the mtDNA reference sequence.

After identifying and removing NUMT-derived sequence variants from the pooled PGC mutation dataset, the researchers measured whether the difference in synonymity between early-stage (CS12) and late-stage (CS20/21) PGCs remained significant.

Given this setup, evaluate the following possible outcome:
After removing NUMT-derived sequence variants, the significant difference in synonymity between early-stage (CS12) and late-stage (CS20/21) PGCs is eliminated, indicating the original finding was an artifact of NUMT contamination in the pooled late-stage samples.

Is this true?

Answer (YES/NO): YES